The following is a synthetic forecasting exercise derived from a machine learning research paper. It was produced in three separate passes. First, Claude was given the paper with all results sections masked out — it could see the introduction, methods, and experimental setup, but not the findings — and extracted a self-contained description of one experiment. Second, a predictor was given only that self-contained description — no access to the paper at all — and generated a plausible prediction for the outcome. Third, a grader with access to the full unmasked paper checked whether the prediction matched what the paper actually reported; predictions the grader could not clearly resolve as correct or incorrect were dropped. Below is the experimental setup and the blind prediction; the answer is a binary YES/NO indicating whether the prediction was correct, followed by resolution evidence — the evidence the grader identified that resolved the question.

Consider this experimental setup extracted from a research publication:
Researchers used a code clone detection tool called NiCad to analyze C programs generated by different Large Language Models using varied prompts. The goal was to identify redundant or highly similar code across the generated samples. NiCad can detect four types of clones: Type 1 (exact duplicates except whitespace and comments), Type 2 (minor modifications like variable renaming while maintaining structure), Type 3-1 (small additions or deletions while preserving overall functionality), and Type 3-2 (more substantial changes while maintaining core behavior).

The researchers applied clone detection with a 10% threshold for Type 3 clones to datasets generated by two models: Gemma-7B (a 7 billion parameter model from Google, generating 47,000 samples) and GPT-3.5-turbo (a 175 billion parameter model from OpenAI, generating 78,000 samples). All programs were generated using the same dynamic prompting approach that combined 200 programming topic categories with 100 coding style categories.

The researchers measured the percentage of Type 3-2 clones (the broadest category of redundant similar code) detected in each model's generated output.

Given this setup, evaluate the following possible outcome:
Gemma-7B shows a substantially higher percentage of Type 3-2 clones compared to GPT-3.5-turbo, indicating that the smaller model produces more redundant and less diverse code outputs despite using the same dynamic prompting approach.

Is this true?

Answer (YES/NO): YES